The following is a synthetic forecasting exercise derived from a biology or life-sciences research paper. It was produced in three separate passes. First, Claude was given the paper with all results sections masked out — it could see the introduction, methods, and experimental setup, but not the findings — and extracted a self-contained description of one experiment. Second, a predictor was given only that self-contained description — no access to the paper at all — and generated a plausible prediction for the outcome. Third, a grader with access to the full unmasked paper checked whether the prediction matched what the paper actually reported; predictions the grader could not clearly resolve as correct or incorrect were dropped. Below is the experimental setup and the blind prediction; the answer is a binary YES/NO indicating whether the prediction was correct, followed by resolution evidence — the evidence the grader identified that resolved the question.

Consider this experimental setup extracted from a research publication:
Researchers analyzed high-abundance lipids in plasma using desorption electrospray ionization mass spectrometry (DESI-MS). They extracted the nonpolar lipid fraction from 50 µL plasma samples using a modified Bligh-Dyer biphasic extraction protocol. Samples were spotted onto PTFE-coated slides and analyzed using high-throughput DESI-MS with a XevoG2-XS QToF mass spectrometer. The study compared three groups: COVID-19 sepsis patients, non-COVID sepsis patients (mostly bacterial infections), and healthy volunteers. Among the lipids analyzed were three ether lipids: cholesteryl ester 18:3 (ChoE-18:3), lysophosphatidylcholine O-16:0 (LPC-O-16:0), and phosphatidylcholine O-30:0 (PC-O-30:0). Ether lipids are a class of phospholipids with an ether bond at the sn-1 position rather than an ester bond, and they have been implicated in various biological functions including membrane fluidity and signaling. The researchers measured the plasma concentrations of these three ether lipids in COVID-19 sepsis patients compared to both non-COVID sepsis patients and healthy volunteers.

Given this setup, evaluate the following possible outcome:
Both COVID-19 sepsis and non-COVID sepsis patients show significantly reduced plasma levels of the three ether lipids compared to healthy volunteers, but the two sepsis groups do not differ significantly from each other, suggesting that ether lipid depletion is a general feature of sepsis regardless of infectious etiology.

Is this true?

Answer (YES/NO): NO